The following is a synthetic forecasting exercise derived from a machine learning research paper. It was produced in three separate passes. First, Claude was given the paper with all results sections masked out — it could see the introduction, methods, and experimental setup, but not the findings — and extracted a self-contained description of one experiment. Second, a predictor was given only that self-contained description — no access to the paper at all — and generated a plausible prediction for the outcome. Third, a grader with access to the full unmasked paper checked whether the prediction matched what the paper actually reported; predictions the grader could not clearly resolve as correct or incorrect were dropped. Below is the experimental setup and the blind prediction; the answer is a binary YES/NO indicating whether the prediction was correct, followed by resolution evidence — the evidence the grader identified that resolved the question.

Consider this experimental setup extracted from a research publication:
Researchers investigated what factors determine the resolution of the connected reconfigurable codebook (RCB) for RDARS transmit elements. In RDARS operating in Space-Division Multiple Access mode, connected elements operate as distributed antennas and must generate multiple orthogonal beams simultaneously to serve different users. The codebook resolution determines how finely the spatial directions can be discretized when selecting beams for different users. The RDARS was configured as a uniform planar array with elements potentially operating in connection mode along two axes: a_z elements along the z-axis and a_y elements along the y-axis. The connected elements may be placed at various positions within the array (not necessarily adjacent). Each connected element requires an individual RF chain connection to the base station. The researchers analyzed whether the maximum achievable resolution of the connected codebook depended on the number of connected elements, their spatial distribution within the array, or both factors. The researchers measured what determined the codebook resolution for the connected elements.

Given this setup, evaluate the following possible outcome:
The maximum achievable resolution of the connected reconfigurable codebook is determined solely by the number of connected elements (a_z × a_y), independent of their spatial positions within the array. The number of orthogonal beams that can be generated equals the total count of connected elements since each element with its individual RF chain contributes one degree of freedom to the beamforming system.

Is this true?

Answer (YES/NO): YES